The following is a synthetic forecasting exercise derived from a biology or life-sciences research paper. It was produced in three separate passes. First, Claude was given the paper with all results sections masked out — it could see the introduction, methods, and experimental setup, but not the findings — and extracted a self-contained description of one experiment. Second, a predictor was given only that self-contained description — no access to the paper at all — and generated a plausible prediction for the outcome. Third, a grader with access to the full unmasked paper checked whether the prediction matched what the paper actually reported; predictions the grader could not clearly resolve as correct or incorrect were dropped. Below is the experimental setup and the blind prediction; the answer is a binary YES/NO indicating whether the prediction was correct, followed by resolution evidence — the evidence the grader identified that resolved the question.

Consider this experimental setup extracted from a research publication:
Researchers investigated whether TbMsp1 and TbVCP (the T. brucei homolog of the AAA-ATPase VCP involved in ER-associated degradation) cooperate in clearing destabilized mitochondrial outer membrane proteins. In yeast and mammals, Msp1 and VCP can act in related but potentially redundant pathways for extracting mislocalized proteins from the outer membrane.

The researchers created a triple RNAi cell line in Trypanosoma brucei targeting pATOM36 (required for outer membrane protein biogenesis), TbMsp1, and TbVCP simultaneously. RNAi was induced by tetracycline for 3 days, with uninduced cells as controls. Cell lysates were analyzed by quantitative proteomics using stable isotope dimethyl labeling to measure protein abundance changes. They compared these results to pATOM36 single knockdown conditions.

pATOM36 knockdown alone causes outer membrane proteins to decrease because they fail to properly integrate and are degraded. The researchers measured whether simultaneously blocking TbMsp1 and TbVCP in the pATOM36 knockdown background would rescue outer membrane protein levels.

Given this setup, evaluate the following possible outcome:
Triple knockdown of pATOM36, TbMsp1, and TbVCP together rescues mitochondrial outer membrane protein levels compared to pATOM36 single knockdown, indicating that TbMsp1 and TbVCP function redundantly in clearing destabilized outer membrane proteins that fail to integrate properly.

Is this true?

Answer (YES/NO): YES